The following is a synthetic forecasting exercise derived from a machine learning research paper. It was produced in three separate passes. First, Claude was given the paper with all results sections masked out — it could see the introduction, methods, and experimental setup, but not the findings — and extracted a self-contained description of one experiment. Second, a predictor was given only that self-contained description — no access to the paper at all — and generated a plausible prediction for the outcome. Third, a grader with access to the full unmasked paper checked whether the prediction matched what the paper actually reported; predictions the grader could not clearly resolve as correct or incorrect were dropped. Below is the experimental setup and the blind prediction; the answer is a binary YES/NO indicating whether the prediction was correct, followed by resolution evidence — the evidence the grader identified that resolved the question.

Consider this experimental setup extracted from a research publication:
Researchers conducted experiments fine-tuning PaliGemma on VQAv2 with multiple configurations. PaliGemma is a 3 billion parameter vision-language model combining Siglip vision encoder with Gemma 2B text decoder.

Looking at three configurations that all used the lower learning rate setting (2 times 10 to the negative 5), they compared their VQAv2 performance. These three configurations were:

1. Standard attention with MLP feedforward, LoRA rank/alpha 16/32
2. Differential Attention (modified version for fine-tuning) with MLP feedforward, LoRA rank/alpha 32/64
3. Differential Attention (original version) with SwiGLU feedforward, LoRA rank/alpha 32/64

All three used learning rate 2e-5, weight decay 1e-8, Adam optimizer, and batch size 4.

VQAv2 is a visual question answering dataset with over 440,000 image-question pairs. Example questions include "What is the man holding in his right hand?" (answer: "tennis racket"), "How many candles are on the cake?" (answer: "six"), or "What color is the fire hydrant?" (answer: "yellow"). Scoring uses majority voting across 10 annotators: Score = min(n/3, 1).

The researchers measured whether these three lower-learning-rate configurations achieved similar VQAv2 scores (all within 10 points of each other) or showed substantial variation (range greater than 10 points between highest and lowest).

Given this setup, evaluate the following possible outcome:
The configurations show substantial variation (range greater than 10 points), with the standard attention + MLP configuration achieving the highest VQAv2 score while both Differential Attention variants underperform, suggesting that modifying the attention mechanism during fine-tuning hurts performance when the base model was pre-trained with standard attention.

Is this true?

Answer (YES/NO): NO